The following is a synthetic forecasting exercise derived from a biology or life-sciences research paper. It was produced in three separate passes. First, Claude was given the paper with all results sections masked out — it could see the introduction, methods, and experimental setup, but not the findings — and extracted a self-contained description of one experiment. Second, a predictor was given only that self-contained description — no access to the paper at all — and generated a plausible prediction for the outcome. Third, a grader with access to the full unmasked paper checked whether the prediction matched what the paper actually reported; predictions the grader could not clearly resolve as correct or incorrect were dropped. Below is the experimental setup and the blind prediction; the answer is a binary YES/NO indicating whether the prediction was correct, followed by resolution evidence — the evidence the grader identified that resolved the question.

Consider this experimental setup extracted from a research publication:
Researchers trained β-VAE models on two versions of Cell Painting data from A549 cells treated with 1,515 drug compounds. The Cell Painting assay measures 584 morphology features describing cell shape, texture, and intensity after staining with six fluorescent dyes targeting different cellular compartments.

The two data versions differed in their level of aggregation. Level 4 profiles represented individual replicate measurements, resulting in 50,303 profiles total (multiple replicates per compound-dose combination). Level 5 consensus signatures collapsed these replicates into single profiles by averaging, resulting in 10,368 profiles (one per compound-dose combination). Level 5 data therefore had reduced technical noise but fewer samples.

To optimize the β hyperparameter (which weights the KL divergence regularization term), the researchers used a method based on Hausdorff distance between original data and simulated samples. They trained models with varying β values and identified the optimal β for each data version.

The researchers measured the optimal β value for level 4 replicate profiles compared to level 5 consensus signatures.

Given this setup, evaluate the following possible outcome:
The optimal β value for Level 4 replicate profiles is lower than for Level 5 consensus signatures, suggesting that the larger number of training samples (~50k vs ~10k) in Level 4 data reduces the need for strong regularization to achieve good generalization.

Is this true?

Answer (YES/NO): YES